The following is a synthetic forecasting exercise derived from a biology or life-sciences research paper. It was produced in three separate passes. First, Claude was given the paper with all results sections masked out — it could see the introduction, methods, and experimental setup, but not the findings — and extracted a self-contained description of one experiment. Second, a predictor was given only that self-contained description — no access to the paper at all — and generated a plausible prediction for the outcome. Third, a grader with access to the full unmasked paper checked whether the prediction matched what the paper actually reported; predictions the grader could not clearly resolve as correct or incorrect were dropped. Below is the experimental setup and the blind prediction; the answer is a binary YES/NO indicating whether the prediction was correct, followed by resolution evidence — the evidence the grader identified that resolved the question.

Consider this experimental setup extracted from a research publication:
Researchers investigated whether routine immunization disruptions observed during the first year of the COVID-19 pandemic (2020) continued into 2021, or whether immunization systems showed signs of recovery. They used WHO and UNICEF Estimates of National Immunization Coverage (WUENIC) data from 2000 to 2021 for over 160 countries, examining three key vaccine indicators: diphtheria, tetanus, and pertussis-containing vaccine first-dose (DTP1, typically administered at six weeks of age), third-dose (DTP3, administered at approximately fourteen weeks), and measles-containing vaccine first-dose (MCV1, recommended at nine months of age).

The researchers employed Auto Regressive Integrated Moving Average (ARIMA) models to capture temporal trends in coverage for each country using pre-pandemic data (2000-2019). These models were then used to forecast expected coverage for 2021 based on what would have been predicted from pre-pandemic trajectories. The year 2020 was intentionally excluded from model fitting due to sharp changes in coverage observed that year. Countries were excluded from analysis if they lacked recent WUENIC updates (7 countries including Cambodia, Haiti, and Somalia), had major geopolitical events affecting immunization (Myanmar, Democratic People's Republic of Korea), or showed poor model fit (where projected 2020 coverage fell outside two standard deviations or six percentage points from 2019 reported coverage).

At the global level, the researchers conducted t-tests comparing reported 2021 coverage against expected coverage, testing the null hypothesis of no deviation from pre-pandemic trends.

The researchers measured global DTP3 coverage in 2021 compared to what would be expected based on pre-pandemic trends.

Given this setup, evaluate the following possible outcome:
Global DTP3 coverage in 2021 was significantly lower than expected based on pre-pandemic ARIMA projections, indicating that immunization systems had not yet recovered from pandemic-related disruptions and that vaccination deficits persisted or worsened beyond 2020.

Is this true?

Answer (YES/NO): YES